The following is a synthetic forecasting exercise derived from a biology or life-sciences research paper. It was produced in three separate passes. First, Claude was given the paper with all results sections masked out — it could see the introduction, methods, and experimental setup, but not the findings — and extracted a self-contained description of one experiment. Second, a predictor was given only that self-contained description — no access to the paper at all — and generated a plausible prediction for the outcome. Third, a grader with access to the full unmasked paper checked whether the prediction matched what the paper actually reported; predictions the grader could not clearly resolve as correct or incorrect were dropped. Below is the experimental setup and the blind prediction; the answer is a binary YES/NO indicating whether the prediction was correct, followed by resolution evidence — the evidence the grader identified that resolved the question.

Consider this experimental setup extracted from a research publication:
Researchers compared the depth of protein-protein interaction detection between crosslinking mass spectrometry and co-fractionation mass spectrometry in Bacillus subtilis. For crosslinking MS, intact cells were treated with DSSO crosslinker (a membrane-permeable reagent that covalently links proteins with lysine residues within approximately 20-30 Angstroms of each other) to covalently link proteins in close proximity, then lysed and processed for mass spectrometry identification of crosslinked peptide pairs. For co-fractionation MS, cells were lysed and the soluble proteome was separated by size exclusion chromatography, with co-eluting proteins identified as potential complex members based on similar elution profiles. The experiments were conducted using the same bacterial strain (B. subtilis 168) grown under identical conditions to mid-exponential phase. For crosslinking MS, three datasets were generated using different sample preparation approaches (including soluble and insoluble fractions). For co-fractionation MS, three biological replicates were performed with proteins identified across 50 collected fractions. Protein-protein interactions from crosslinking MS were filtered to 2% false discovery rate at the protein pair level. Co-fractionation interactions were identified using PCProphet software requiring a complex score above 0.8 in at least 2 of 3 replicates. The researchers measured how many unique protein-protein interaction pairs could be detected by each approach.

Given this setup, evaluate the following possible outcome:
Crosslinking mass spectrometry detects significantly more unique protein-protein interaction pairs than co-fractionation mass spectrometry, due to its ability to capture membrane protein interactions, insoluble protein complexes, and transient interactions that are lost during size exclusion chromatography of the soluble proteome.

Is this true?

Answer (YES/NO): NO